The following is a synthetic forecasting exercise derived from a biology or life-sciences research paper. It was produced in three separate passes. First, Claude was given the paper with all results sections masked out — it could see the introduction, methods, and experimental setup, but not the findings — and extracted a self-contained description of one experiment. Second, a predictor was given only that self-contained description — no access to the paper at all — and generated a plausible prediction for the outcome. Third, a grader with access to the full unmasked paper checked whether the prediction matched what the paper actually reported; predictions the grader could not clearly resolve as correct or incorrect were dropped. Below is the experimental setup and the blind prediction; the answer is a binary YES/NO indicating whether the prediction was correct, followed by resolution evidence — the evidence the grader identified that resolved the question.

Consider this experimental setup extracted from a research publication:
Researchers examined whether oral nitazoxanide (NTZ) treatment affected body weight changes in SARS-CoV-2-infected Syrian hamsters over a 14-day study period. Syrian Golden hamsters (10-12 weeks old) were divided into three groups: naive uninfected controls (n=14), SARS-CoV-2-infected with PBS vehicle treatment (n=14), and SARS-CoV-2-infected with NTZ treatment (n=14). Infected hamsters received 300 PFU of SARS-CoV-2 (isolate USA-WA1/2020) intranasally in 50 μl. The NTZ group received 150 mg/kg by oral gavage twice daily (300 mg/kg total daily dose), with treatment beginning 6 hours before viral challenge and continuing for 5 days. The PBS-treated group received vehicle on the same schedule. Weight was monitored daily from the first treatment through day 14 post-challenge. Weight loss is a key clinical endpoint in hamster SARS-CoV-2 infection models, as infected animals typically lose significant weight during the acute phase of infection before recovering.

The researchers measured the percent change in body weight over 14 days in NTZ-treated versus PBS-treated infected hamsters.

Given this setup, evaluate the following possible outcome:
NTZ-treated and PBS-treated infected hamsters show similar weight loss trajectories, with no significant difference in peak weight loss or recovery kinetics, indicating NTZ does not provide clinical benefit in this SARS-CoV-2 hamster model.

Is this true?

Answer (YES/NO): NO